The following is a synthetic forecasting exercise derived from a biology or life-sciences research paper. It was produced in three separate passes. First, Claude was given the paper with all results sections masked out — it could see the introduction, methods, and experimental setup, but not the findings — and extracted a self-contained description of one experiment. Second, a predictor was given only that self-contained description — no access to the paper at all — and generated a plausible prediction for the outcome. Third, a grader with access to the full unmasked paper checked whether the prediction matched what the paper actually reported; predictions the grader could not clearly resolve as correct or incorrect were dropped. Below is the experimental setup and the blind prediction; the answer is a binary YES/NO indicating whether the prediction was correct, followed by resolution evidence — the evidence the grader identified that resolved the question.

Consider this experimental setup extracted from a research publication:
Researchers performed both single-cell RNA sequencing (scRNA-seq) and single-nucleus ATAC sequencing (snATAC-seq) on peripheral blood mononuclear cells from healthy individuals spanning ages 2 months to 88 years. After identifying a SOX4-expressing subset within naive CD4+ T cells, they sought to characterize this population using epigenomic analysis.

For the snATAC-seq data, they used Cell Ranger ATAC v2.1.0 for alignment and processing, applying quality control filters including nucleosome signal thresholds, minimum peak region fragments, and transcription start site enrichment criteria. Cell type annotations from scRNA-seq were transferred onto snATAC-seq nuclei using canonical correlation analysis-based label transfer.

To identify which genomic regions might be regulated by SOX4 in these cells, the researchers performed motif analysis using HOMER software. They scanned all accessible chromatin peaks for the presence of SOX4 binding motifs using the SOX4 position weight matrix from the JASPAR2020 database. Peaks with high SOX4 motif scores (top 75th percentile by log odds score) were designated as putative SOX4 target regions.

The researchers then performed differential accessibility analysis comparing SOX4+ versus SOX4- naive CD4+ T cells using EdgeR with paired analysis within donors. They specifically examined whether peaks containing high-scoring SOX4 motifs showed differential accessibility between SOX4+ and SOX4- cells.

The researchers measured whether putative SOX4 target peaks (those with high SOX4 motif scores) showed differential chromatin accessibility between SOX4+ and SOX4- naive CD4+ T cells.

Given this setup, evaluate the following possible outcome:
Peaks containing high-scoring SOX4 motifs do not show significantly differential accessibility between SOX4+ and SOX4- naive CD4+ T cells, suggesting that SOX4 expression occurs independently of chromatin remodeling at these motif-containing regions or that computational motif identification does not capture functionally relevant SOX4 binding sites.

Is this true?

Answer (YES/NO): NO